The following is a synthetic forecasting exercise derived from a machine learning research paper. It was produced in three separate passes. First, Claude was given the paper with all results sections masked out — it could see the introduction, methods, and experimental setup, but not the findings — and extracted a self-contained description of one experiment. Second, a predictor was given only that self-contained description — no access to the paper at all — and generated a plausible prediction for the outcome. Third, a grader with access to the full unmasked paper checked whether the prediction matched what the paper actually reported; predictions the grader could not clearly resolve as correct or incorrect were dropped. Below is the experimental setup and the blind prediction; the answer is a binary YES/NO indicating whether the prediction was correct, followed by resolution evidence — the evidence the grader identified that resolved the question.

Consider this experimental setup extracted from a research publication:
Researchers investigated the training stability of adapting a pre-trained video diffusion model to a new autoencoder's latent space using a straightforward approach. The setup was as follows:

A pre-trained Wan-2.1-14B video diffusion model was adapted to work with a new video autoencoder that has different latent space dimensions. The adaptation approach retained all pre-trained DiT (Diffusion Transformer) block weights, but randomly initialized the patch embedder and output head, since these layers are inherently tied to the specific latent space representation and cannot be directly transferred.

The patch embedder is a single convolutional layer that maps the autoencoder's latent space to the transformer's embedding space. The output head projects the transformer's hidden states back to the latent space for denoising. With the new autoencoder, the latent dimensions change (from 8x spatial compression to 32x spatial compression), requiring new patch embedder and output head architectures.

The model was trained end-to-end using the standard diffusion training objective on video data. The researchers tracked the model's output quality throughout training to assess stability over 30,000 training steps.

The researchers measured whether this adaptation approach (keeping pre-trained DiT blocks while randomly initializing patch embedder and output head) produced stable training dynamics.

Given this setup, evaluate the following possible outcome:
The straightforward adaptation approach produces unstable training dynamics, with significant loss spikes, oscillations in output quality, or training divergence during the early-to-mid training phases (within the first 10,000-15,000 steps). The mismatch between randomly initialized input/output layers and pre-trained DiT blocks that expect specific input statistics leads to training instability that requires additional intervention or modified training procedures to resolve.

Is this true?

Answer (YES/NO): NO